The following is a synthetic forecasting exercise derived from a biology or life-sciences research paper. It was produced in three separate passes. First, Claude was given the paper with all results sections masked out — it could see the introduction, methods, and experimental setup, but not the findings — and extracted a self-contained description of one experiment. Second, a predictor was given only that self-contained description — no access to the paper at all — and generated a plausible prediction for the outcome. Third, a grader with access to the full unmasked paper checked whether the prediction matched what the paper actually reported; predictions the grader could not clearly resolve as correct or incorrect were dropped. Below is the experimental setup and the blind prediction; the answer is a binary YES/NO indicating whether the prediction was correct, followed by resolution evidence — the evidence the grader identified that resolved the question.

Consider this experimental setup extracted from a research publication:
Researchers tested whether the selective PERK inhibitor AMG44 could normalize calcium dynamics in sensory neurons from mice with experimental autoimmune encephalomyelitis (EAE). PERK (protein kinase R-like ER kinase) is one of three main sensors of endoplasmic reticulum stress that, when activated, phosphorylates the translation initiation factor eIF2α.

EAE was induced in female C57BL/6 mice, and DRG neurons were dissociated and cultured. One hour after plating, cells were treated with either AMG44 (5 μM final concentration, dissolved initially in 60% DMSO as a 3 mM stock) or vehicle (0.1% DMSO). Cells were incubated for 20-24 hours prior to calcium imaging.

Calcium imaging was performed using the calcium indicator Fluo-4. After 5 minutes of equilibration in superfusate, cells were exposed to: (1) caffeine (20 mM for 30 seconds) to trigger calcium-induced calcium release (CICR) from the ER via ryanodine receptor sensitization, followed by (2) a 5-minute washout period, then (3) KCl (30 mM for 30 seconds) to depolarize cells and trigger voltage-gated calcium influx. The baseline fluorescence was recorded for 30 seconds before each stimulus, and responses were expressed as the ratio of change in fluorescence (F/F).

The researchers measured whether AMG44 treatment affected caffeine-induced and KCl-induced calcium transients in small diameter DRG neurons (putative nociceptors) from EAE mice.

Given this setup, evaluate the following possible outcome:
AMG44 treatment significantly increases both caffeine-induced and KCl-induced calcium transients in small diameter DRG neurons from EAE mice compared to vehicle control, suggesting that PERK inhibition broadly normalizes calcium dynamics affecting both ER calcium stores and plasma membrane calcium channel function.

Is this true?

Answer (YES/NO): NO